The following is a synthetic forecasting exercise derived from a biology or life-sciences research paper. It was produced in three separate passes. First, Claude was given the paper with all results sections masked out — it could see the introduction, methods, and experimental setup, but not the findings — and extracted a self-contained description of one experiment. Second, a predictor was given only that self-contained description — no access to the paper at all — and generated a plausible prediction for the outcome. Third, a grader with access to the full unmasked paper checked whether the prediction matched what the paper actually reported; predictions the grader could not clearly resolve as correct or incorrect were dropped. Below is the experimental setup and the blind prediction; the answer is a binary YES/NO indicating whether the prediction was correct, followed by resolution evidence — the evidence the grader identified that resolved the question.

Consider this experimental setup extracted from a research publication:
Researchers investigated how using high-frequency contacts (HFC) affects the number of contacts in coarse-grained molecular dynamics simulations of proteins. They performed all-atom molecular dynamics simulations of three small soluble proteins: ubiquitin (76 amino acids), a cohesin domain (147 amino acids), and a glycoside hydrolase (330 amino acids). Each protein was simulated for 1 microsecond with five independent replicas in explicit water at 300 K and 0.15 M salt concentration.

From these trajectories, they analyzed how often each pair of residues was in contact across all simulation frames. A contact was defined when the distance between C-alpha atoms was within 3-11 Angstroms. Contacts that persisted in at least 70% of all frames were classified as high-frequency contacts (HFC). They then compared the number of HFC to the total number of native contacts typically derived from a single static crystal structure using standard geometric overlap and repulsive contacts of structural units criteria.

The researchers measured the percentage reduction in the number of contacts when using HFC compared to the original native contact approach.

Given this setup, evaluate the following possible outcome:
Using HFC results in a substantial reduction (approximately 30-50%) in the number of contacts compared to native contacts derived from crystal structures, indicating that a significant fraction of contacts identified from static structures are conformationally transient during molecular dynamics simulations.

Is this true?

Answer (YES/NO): NO